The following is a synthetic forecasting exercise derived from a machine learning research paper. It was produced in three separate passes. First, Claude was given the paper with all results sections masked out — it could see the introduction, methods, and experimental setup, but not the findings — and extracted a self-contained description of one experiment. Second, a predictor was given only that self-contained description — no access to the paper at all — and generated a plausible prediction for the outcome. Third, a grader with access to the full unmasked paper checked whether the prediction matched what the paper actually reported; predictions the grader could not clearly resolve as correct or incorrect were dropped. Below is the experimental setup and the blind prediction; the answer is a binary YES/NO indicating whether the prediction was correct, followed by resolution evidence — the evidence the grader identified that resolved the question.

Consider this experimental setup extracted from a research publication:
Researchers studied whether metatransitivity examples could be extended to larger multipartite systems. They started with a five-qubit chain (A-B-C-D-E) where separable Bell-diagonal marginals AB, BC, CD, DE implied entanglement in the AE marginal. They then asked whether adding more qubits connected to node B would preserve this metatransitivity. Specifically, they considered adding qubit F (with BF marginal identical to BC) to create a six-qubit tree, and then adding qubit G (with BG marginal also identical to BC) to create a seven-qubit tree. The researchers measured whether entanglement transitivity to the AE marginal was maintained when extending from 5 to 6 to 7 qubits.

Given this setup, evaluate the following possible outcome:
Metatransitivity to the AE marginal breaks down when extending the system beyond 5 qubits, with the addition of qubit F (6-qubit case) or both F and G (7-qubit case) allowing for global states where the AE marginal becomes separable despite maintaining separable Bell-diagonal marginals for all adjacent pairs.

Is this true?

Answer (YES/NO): NO